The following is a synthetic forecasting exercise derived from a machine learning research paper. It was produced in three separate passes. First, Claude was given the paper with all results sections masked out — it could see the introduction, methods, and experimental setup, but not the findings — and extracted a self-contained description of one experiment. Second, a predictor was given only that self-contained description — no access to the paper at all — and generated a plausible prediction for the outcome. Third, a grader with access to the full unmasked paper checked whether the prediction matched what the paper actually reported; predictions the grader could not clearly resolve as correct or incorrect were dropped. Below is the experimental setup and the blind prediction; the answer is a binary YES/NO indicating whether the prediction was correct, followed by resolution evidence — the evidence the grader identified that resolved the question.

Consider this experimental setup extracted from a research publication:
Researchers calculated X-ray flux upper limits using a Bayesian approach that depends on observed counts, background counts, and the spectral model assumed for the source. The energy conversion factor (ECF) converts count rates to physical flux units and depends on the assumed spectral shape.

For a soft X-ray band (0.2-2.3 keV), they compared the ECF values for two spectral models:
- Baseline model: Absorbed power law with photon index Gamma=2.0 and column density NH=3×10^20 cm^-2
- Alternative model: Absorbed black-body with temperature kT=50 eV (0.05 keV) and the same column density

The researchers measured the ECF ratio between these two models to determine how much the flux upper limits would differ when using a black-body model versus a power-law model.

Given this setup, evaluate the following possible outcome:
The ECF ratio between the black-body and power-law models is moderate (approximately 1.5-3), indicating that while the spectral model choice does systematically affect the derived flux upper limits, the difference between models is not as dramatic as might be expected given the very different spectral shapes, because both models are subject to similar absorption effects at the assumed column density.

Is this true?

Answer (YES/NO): NO